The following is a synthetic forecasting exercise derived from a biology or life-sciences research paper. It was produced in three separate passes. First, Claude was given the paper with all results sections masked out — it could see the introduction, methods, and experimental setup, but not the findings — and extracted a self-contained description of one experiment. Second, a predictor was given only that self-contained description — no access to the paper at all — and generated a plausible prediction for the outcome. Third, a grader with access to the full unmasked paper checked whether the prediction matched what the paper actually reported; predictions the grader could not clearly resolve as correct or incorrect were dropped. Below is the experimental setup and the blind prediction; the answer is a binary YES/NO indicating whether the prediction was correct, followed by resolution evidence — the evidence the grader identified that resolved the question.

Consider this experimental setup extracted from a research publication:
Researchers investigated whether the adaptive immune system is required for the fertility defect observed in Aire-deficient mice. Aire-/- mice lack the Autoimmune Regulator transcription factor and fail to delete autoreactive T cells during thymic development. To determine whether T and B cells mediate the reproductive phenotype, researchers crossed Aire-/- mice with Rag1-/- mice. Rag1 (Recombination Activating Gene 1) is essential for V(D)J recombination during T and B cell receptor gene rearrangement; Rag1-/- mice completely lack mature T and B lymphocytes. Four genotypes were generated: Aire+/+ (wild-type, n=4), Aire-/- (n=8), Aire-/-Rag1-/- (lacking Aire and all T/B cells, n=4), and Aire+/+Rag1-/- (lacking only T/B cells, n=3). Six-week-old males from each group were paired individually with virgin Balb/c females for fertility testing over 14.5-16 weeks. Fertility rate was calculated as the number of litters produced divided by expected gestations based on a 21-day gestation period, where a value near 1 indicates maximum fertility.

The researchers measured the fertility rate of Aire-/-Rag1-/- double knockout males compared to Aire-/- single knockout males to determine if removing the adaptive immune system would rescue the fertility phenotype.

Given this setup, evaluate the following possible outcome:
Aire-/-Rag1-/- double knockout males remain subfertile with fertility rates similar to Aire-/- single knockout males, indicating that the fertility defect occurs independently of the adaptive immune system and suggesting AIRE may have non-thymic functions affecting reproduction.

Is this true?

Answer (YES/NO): NO